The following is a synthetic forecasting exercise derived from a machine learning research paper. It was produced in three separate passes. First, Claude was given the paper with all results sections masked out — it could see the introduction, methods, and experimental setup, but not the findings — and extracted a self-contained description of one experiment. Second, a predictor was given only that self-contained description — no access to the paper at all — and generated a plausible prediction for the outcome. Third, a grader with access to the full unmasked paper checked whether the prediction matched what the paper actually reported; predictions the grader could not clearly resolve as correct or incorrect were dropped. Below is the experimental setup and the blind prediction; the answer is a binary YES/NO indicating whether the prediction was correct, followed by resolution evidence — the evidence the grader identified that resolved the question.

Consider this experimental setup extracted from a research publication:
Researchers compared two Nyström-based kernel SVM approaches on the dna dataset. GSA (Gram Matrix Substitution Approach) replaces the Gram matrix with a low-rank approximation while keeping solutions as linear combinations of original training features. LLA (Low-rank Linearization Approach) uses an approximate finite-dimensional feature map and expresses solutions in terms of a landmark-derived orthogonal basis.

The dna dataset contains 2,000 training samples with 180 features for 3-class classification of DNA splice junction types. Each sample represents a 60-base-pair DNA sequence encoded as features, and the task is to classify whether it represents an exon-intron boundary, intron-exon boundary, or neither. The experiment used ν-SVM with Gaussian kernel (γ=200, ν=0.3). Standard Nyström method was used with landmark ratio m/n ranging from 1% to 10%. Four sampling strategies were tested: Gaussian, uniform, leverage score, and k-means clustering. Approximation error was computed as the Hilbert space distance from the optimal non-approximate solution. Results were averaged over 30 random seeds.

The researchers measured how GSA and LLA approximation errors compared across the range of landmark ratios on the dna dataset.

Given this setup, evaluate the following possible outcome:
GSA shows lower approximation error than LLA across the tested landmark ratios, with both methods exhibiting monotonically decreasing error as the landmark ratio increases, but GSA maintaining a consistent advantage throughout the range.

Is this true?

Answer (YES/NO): NO